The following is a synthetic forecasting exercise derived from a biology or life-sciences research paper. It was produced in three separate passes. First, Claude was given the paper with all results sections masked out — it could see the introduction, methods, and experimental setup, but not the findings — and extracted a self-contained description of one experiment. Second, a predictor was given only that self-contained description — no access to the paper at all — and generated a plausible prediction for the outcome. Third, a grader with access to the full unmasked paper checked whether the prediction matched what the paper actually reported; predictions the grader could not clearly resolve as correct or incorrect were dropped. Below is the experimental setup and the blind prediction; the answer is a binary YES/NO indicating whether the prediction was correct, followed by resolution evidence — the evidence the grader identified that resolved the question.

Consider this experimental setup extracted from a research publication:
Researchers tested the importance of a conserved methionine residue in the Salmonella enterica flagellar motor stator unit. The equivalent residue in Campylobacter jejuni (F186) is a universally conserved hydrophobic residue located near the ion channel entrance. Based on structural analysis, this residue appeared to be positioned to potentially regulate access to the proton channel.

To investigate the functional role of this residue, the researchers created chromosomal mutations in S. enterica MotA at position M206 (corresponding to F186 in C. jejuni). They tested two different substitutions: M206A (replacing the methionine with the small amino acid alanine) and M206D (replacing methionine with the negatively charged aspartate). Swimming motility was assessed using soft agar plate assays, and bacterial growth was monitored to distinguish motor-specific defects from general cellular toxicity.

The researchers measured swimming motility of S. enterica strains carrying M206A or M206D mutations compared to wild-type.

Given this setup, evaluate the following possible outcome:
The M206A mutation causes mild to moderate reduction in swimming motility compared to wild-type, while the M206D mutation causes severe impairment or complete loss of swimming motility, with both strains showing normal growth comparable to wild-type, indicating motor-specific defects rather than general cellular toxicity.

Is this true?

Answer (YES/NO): NO